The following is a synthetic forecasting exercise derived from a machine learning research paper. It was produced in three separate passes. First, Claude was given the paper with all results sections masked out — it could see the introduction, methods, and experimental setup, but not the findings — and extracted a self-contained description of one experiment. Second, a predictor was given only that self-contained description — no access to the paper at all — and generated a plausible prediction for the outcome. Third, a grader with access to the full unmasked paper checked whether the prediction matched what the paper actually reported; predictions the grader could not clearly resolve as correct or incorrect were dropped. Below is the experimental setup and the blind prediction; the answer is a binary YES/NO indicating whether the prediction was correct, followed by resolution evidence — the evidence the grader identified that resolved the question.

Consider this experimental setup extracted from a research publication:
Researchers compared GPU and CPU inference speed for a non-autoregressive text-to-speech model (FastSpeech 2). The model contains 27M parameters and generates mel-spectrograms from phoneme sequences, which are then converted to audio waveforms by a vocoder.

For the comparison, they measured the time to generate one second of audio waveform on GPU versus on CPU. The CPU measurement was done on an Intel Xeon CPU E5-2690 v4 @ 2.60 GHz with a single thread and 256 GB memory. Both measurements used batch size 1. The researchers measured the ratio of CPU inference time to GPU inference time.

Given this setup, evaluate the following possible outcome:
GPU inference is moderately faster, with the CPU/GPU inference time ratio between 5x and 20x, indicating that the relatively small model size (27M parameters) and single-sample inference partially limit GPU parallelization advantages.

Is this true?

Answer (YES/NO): YES